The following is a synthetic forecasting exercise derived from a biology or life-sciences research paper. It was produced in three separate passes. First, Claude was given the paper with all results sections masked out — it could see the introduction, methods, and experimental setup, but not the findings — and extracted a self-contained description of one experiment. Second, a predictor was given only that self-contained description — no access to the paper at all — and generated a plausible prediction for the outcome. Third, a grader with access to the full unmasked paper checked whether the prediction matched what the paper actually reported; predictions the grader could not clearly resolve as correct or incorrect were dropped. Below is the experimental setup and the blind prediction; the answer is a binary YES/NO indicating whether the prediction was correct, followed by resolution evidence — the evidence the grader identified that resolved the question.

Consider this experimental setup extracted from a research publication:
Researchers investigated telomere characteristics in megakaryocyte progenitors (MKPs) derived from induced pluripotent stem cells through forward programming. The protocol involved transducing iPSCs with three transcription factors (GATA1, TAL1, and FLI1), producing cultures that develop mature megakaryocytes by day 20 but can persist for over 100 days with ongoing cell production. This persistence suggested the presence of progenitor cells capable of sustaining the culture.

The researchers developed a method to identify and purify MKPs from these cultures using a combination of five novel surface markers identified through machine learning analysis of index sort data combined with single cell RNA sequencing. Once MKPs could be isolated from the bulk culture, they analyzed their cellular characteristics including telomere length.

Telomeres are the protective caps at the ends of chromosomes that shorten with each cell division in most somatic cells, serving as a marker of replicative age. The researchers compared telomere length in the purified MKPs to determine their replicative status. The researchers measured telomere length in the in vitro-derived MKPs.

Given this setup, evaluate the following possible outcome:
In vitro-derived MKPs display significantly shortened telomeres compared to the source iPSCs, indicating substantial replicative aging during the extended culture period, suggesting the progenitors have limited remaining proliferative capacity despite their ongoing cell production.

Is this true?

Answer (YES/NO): NO